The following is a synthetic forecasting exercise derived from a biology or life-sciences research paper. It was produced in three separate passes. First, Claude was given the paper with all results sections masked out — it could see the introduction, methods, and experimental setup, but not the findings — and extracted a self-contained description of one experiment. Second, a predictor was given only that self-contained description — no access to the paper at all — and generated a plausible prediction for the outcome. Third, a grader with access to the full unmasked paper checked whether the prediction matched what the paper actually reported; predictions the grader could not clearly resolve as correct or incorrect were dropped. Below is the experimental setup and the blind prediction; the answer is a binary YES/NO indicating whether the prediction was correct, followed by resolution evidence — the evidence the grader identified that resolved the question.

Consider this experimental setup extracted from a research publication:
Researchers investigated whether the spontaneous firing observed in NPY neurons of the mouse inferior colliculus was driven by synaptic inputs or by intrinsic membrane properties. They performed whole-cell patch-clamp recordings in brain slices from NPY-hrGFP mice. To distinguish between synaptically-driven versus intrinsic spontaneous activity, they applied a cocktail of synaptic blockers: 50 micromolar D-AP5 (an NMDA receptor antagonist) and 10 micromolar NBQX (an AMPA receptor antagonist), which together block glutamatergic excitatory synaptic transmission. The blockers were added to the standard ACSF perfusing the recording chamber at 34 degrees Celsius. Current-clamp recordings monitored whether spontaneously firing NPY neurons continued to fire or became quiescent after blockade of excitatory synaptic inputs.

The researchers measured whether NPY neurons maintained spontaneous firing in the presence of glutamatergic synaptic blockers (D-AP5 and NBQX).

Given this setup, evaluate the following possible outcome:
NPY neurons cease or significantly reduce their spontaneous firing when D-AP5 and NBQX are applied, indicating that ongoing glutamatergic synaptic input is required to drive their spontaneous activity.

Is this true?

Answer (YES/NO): NO